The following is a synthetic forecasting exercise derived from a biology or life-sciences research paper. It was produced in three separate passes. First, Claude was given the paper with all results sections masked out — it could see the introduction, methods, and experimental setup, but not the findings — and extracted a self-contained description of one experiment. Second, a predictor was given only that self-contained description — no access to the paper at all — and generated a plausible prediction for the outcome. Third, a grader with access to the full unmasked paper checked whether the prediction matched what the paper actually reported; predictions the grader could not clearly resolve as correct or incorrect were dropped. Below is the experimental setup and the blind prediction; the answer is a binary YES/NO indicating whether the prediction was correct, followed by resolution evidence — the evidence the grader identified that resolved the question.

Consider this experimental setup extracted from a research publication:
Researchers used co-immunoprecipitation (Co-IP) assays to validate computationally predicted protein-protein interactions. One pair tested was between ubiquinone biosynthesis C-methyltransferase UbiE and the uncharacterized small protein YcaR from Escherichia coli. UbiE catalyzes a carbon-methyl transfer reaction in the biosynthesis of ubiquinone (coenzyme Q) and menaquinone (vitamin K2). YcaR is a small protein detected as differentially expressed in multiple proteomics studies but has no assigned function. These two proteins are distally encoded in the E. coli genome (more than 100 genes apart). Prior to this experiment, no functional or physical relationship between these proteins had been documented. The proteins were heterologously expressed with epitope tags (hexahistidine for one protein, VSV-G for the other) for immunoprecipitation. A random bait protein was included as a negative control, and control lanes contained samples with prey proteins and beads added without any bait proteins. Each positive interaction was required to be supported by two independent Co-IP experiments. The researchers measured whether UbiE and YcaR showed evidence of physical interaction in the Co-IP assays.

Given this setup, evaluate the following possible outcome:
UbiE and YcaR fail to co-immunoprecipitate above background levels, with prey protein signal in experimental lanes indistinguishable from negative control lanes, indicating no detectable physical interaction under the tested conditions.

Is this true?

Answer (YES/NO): NO